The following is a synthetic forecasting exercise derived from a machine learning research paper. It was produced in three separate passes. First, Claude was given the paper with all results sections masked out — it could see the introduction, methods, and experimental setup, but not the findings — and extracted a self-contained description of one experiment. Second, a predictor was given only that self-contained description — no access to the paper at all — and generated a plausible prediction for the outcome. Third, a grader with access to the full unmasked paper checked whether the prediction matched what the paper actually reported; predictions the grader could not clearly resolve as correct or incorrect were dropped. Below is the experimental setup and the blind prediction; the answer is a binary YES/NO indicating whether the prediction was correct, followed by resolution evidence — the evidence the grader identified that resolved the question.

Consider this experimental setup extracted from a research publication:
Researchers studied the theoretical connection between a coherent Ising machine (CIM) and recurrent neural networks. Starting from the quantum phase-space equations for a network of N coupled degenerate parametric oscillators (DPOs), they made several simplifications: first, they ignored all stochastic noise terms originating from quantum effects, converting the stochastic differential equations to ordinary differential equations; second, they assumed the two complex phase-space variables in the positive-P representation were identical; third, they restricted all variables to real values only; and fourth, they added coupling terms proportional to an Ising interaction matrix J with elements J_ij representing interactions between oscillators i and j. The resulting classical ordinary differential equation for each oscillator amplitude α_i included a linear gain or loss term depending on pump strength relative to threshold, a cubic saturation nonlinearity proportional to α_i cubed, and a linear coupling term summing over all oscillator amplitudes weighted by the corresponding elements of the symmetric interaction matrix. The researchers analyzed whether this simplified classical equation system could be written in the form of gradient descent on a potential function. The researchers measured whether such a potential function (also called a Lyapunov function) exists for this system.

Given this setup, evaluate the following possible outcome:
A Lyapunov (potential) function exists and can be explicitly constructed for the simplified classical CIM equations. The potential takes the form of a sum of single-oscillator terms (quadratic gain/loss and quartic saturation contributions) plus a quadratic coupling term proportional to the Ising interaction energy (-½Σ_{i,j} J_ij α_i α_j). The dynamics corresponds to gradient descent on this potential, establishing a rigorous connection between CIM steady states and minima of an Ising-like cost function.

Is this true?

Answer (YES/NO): YES